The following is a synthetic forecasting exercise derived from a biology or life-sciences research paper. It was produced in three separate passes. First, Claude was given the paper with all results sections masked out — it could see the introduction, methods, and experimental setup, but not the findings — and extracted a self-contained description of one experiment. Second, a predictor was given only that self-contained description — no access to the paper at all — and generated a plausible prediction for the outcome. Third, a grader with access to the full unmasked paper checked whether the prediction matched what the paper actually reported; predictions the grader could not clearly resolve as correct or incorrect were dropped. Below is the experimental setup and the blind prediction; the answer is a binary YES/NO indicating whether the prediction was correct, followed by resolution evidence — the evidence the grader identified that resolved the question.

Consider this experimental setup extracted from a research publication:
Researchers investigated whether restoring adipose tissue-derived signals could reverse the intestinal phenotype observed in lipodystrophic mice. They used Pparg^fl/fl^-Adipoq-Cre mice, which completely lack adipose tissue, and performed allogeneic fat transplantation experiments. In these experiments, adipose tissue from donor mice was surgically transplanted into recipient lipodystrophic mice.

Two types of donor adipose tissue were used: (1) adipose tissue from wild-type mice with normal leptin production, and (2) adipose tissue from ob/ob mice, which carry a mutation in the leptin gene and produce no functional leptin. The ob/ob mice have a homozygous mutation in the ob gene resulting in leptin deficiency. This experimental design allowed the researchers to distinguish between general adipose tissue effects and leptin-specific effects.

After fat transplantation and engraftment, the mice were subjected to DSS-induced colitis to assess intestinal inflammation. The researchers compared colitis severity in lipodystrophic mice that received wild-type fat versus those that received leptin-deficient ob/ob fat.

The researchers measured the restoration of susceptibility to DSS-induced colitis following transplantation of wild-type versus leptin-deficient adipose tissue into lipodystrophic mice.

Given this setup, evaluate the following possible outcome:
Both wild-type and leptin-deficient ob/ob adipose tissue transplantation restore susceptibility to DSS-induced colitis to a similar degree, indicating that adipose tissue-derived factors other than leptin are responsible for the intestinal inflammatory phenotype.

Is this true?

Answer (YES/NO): NO